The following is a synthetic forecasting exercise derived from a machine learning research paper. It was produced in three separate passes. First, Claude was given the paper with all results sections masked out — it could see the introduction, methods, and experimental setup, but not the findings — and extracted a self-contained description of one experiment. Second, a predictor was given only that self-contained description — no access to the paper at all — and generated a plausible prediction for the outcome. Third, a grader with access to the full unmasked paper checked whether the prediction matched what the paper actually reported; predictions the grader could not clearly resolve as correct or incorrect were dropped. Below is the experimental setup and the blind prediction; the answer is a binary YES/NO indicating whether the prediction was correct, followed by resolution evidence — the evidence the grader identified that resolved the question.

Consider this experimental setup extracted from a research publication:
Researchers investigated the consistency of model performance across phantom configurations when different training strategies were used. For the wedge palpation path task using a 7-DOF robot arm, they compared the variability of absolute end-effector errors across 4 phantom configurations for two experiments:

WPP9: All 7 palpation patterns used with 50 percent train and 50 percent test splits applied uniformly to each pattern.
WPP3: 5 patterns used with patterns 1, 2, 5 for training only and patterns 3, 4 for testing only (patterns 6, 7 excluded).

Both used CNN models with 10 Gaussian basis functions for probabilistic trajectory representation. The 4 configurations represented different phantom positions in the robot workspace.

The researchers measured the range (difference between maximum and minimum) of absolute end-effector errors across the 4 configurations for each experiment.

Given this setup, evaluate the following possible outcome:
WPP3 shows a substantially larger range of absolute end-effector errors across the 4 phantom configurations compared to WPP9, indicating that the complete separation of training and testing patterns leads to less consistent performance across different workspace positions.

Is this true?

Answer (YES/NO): YES